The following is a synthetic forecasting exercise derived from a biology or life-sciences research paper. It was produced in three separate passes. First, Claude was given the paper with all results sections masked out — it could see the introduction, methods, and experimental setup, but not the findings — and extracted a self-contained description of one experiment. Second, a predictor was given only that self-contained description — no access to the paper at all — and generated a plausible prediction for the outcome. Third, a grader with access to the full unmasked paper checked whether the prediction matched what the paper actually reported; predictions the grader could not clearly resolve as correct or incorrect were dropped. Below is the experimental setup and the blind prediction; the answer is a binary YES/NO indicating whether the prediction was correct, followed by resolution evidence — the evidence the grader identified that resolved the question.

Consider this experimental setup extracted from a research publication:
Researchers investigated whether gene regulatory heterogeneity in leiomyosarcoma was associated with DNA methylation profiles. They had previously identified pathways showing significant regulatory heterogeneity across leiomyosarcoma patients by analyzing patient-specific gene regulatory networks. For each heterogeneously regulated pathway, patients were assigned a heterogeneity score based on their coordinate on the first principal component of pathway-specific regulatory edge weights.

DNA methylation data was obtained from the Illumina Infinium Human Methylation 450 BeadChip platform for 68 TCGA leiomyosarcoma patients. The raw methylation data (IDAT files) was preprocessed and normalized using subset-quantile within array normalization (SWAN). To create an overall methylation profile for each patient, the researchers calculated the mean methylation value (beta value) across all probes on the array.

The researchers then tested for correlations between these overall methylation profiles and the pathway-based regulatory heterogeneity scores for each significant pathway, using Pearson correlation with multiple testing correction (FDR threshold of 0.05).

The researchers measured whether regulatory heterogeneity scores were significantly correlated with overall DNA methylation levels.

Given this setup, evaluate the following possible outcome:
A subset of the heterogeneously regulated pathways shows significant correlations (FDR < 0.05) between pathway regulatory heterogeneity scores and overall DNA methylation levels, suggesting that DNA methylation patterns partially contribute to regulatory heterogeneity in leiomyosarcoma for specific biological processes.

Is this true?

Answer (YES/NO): NO